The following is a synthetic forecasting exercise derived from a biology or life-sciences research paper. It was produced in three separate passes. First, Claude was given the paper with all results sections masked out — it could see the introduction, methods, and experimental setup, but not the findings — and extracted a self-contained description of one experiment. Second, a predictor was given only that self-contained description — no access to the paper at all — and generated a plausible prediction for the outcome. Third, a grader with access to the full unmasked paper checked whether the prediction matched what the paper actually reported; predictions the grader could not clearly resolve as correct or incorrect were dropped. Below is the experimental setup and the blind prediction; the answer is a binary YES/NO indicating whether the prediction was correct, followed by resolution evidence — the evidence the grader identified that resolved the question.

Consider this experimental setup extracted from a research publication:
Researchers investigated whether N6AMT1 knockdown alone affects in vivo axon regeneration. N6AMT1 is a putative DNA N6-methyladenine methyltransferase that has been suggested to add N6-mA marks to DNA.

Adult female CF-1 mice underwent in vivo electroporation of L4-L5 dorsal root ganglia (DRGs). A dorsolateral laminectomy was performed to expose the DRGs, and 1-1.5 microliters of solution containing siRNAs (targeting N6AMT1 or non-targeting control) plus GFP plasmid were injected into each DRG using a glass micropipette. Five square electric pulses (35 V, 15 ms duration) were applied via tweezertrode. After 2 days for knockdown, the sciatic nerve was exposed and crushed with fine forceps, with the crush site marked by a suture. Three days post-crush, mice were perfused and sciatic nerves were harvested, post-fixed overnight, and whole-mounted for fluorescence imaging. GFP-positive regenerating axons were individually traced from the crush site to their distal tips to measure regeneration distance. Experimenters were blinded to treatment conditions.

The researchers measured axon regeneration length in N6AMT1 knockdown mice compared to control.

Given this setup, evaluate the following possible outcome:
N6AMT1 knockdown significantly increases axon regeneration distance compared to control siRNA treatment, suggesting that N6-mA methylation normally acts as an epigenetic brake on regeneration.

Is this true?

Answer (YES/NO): NO